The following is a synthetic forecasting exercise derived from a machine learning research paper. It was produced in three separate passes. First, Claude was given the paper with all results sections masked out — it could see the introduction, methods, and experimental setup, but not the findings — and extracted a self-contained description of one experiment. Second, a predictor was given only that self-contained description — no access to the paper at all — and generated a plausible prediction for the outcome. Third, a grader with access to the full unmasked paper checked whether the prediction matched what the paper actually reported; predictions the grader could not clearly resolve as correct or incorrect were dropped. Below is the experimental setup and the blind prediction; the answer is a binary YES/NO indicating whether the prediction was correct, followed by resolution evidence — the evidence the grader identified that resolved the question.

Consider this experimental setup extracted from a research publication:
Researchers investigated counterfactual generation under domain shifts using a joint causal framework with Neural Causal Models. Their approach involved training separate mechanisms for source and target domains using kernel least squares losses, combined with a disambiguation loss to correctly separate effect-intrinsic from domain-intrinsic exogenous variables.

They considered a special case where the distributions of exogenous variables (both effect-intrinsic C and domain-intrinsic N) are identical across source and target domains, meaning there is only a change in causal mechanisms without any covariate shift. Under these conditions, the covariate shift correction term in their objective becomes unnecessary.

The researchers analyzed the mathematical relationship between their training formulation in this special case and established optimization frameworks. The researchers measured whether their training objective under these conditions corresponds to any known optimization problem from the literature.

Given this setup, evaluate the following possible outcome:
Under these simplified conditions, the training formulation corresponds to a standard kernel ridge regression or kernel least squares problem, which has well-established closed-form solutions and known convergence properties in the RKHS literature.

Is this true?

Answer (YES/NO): NO